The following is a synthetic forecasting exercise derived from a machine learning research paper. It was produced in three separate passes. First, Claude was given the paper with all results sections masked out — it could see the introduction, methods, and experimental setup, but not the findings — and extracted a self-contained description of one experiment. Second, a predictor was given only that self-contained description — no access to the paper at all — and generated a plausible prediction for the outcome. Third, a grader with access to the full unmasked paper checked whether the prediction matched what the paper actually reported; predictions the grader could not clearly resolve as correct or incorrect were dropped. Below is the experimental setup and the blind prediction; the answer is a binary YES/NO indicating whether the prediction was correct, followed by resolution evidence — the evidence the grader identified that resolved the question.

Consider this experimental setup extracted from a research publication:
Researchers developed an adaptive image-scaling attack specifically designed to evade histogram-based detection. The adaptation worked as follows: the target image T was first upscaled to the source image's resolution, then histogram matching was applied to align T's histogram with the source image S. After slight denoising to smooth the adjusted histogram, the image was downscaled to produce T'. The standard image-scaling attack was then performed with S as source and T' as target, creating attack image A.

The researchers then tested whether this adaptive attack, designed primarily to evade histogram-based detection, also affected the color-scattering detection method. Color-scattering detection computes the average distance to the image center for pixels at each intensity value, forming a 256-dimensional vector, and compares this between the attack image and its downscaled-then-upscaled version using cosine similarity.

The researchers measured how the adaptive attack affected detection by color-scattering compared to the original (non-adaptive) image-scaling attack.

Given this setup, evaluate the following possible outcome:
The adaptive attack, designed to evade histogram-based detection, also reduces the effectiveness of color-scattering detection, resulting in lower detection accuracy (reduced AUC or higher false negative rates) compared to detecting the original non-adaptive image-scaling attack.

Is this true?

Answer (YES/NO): YES